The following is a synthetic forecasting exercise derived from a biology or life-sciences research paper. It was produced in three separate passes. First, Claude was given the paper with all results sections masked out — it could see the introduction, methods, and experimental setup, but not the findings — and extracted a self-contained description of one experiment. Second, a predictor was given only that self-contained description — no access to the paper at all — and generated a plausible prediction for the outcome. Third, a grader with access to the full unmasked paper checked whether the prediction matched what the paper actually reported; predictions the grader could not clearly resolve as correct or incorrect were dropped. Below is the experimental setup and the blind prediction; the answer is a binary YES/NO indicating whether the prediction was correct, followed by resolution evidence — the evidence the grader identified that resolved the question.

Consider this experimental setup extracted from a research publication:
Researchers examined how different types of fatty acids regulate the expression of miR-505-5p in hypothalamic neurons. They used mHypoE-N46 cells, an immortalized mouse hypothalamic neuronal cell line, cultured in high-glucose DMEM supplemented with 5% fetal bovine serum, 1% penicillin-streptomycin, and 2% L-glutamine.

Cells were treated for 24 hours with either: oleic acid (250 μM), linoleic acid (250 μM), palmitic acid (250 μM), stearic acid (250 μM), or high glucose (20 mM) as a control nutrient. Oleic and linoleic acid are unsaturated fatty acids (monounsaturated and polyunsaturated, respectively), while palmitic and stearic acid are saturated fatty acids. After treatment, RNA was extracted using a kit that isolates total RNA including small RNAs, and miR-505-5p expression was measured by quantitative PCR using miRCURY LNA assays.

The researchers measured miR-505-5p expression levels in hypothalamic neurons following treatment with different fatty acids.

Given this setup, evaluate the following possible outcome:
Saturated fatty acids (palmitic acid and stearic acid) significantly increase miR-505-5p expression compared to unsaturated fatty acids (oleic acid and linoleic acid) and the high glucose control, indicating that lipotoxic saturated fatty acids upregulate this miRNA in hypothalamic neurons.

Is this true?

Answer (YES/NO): NO